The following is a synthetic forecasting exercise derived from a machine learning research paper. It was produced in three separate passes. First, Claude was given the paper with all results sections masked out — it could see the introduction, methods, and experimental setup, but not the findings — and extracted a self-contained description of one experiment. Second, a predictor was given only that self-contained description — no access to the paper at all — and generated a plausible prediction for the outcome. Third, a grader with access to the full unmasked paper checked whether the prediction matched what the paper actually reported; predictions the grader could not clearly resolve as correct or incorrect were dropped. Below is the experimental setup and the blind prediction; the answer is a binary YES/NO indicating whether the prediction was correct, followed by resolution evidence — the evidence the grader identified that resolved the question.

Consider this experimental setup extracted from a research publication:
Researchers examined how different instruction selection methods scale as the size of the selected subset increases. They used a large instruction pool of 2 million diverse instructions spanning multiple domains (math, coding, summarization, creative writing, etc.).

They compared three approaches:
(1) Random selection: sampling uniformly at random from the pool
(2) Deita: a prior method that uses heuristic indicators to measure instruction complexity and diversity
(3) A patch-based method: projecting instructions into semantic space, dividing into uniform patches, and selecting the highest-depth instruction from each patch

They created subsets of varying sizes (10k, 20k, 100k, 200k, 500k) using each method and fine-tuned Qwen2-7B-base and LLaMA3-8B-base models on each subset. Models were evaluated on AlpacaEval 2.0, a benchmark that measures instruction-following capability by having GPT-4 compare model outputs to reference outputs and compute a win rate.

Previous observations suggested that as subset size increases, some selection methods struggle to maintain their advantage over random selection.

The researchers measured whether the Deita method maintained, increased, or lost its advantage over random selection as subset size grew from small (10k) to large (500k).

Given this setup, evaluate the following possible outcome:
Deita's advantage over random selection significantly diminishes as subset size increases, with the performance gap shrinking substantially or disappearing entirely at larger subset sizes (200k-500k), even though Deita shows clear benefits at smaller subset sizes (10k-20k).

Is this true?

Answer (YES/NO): YES